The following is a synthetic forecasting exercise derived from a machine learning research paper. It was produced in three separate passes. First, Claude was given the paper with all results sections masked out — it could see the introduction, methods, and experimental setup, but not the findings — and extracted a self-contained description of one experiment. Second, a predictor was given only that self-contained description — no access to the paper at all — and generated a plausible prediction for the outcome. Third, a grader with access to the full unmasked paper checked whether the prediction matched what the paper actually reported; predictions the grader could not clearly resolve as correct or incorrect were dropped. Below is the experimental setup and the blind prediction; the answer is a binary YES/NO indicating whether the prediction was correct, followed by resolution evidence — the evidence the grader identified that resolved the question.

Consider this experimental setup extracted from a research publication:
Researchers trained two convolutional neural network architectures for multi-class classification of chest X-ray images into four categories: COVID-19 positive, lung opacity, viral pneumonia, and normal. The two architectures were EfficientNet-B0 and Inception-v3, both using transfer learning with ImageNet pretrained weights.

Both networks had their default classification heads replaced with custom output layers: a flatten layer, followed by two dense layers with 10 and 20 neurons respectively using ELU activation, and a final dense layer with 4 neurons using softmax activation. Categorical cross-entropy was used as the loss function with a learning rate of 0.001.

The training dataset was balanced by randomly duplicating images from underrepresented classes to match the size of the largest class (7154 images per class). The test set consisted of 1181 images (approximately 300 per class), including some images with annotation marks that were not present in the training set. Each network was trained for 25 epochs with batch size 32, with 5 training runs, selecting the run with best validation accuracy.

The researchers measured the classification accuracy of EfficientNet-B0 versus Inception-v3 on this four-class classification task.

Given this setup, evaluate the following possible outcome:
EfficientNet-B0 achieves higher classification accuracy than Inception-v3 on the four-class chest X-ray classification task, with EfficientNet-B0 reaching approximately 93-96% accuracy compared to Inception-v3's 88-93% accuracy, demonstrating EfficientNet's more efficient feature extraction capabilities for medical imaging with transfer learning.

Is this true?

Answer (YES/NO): NO